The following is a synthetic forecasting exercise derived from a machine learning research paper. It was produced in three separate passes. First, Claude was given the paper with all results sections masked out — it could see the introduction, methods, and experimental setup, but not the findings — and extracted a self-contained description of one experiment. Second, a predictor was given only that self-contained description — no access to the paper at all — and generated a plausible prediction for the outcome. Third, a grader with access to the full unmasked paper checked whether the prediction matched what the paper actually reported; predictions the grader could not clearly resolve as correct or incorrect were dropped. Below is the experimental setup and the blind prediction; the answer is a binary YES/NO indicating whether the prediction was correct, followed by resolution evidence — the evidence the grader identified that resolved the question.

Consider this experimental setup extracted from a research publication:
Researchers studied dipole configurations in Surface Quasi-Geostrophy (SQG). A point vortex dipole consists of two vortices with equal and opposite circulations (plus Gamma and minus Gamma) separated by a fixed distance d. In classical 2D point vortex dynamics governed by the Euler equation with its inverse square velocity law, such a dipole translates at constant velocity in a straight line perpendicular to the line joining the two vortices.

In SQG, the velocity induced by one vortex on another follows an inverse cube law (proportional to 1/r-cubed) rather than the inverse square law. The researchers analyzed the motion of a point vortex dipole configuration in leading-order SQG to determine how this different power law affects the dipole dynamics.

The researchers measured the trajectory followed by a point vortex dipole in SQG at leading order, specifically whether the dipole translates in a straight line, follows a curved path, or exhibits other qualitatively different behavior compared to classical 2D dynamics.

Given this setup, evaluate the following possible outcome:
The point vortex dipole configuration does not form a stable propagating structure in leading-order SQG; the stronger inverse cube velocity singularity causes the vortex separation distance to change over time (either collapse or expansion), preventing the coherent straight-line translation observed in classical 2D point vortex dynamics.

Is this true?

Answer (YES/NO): NO